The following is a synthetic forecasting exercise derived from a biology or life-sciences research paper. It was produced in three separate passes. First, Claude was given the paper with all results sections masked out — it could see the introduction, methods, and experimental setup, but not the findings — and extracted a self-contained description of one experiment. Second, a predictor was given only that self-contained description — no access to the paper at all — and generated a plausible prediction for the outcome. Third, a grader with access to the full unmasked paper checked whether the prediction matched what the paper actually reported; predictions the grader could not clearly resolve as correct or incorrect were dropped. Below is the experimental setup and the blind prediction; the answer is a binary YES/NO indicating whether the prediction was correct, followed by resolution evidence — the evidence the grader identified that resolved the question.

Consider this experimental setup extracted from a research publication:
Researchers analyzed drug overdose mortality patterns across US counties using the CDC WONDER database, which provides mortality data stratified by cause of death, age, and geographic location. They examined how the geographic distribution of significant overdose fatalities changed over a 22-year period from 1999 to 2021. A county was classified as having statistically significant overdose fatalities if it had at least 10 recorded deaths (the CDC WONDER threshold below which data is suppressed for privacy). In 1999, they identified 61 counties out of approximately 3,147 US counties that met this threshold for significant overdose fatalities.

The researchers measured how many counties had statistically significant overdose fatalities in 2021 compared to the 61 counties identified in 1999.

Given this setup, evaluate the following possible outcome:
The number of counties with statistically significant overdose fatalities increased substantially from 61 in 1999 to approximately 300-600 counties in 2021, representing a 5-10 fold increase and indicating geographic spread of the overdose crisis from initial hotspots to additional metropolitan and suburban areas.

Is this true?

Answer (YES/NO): NO